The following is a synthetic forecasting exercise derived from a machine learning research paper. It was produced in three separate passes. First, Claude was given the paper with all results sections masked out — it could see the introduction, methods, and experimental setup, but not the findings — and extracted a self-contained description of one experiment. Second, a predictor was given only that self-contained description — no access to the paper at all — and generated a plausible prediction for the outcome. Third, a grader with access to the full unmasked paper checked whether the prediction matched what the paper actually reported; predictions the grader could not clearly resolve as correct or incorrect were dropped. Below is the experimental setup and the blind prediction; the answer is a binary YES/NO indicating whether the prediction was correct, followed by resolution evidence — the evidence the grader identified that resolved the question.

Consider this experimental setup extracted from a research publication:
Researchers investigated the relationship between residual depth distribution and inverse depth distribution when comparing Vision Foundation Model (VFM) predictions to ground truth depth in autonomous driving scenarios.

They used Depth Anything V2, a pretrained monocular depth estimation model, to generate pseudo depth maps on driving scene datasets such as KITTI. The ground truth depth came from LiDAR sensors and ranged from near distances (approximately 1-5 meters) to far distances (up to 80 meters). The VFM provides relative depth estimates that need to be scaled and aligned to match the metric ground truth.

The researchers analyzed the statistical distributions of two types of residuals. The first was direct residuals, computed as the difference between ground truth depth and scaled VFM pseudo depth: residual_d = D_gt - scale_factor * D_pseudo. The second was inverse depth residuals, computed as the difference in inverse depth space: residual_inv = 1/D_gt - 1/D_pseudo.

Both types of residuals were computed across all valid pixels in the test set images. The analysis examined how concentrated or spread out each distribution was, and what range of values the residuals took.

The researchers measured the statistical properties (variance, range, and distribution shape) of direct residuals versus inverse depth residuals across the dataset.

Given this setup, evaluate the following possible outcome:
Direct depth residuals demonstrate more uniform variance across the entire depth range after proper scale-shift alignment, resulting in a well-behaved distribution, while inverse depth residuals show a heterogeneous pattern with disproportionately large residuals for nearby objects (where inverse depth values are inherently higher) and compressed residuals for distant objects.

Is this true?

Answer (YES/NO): NO